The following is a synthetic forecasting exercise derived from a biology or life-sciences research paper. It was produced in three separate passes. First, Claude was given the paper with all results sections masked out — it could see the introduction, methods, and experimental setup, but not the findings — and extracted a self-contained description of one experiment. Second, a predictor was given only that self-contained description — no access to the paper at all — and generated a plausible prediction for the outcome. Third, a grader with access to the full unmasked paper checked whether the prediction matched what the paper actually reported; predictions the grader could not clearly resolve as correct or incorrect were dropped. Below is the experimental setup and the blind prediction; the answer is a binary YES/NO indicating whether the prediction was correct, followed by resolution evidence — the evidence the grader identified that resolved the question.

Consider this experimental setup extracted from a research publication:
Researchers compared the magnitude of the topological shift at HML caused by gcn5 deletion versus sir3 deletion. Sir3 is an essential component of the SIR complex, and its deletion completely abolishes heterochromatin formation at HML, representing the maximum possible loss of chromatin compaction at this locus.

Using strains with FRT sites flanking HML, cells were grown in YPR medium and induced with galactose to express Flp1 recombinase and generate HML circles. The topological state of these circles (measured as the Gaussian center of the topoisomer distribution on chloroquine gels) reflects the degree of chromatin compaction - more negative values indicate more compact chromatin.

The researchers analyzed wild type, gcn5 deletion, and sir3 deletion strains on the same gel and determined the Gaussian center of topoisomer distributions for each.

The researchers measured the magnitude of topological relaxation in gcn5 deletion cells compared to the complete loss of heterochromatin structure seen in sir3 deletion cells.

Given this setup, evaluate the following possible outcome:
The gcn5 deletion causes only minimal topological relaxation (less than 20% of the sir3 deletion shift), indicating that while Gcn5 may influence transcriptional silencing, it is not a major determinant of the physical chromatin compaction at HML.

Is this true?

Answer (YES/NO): NO